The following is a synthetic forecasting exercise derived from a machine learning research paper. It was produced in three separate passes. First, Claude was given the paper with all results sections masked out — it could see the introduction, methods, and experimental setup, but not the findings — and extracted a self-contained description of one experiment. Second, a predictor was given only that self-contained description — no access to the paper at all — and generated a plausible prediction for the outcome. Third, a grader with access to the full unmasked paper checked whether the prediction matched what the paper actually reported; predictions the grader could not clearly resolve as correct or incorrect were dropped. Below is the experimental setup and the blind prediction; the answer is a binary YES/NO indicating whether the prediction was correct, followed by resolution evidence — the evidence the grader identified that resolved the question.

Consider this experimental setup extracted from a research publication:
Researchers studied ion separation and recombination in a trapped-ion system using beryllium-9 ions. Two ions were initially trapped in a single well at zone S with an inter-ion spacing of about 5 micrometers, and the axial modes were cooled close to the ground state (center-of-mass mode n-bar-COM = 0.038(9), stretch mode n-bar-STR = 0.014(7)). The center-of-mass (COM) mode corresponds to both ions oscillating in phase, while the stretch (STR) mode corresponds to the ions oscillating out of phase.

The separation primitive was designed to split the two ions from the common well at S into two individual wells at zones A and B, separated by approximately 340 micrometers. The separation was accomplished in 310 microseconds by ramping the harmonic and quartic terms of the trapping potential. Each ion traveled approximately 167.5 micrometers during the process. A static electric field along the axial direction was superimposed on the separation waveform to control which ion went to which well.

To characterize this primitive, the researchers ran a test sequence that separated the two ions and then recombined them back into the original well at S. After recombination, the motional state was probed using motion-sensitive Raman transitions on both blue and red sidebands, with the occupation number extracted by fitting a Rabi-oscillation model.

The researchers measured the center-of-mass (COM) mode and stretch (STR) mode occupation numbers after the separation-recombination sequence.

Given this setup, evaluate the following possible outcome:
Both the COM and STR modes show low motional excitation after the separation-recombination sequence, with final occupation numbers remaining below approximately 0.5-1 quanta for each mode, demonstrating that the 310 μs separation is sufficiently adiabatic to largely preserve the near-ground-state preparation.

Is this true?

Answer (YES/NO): YES